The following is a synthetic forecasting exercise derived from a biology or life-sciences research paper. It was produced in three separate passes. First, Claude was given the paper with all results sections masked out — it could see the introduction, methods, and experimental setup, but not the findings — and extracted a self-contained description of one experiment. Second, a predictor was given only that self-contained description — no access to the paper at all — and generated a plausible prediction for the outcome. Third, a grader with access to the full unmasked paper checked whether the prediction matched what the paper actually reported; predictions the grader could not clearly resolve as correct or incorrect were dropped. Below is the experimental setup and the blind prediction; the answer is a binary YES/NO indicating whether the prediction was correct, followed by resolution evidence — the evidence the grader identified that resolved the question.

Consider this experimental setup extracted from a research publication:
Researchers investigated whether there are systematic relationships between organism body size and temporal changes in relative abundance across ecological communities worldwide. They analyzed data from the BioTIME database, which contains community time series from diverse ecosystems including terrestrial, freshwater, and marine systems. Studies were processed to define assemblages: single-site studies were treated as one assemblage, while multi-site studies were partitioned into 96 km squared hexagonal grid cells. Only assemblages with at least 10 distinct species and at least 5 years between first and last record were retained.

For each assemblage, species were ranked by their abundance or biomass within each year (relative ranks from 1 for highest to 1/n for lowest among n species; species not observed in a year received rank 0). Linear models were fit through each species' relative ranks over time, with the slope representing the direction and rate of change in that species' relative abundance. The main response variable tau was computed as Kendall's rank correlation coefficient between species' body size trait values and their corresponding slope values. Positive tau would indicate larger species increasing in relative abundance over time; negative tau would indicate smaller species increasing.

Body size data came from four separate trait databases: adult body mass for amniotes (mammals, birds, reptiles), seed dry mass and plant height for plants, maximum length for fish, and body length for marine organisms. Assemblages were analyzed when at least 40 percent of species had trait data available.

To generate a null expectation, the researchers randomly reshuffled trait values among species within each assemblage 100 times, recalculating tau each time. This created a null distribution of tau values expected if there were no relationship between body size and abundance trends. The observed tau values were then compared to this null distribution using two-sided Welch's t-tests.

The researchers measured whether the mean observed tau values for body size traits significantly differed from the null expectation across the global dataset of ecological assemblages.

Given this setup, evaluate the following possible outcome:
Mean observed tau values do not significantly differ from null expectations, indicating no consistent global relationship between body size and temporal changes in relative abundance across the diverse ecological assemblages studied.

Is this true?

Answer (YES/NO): YES